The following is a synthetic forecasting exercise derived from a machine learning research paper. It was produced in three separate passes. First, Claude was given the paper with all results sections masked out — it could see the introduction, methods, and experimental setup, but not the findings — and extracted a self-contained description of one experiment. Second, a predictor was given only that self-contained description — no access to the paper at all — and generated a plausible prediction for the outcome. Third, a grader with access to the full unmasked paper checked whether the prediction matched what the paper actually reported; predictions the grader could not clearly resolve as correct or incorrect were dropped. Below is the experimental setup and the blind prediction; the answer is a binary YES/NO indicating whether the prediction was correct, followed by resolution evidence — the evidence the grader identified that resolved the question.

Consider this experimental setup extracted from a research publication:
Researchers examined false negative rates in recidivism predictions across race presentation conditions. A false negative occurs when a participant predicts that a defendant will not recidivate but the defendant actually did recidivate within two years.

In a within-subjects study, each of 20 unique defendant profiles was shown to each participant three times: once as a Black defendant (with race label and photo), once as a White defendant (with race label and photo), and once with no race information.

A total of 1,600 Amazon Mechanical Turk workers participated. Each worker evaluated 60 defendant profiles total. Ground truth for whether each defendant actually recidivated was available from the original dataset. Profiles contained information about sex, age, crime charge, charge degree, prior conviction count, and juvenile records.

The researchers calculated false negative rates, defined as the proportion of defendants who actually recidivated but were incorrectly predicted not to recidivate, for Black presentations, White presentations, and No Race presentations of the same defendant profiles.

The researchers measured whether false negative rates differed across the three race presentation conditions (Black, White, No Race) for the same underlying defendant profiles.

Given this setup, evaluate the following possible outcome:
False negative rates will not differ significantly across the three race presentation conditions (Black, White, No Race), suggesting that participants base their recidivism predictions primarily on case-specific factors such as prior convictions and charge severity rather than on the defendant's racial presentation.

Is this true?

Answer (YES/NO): NO